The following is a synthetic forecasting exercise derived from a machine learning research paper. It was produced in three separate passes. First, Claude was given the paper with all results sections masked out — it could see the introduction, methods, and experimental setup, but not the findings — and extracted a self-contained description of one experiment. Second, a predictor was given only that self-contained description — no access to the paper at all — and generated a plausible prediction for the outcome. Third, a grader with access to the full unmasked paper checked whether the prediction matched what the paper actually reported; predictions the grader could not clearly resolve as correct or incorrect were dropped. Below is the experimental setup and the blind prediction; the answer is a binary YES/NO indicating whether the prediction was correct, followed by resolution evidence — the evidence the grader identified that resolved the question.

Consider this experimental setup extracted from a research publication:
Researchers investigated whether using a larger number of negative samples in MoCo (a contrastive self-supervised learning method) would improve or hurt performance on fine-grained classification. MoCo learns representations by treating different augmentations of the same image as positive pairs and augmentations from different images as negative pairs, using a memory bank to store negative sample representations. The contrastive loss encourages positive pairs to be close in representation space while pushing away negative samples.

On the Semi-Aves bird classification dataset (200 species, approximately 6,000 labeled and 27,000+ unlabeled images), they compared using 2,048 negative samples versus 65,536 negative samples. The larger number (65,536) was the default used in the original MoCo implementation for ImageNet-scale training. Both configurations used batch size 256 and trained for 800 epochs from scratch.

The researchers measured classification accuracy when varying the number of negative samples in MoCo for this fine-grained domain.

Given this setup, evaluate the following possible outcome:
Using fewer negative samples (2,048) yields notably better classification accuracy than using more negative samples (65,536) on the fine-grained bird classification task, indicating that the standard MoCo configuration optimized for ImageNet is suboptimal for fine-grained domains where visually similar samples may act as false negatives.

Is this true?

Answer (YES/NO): YES